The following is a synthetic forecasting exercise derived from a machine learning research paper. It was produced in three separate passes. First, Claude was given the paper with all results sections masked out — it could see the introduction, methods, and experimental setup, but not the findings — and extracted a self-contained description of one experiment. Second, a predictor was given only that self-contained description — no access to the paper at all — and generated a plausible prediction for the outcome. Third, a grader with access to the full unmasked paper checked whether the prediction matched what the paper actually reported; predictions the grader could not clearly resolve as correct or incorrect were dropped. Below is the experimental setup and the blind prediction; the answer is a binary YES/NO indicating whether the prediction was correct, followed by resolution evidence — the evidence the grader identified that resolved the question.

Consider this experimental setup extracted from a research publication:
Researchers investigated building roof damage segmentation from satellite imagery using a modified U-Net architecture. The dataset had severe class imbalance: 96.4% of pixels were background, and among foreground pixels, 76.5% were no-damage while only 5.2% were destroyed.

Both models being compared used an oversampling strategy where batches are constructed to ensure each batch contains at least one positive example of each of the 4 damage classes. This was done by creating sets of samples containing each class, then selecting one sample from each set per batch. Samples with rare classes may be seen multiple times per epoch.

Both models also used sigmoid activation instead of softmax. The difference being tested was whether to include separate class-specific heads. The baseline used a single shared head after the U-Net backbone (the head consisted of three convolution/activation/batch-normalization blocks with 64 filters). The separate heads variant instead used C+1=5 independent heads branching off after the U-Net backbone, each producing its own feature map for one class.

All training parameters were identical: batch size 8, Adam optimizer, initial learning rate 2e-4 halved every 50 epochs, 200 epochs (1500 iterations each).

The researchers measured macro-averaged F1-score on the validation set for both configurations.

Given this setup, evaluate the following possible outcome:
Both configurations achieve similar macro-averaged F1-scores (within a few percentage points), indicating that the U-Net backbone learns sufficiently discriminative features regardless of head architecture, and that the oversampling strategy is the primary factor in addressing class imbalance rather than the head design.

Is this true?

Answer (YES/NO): NO